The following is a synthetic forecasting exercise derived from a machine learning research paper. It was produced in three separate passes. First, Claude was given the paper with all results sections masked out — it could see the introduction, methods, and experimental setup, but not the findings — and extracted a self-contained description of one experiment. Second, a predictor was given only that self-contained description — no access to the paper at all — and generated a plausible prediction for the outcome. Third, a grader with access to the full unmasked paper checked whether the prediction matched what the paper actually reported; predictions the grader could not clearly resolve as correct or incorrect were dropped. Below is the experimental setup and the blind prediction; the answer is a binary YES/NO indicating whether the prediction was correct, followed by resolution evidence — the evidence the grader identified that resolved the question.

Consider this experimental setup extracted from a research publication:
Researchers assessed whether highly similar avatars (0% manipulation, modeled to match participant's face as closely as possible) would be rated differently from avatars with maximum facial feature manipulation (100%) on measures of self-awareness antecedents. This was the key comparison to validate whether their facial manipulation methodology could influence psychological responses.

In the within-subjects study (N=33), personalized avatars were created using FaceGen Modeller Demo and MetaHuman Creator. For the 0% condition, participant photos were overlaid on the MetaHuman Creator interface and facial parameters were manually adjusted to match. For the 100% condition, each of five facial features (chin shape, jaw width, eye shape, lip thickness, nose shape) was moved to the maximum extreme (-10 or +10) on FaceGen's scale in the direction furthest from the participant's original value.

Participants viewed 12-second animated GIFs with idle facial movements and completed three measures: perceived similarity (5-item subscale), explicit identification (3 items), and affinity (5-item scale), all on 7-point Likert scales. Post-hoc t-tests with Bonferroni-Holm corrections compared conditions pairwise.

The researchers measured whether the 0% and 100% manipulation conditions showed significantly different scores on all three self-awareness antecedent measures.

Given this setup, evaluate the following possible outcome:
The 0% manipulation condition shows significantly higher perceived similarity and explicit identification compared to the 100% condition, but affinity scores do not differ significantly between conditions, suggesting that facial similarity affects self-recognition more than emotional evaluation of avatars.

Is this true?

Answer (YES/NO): NO